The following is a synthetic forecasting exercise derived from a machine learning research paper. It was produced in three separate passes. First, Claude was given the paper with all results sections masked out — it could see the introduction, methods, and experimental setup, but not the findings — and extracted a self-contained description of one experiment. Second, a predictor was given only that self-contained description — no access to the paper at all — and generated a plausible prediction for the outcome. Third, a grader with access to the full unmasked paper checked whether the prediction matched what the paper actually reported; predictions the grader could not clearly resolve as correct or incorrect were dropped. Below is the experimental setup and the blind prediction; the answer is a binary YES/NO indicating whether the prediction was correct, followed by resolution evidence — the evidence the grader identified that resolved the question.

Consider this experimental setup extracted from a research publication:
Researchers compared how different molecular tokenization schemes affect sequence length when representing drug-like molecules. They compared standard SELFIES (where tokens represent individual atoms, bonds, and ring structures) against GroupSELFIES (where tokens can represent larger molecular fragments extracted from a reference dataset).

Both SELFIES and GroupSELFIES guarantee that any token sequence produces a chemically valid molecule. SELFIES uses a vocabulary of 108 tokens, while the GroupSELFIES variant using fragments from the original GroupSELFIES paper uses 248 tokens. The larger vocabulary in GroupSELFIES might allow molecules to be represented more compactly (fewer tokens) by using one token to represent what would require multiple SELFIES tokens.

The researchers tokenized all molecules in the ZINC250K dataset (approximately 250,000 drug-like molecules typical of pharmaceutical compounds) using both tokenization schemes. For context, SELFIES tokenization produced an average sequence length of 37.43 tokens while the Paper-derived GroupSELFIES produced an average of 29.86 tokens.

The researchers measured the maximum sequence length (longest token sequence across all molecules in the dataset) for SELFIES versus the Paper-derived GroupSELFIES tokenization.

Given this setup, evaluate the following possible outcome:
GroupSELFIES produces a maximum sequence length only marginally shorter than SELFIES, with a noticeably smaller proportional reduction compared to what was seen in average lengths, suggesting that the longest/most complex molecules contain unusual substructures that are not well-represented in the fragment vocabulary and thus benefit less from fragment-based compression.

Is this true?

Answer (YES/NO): NO